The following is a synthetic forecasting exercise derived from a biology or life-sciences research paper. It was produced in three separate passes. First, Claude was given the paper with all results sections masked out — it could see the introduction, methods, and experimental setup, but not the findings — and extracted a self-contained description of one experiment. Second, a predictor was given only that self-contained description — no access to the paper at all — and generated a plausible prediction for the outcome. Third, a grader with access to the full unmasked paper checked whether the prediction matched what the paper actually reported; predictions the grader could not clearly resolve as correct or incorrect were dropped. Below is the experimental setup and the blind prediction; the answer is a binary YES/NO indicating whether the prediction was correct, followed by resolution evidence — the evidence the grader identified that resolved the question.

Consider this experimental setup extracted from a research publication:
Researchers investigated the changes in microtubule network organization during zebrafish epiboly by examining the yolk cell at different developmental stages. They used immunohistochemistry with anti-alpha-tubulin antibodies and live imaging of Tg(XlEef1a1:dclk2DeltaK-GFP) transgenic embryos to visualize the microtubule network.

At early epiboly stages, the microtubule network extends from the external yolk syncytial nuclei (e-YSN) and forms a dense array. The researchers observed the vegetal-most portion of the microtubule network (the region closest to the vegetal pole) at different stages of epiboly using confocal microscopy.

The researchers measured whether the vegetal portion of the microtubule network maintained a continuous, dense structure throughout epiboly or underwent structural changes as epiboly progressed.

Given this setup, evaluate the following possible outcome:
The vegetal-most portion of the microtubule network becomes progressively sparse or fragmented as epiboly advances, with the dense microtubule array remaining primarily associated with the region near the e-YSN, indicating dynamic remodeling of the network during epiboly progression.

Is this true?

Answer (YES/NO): NO